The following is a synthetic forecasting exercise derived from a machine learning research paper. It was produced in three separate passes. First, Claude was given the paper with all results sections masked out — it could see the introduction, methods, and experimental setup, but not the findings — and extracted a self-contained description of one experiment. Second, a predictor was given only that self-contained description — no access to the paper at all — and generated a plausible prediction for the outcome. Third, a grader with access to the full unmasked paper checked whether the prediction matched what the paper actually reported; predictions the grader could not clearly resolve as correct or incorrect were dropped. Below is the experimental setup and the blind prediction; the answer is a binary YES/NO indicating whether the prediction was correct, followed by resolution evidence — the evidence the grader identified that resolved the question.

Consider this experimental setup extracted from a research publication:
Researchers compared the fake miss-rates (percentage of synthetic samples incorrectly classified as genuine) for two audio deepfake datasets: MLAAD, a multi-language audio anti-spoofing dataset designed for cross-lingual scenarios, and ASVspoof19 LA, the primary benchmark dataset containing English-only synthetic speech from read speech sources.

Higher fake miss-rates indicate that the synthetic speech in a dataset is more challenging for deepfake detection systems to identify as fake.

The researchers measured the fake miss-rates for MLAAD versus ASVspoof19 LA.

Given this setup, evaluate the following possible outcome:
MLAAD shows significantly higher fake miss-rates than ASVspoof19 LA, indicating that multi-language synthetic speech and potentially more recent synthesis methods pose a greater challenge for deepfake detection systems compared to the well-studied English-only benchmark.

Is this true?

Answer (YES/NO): YES